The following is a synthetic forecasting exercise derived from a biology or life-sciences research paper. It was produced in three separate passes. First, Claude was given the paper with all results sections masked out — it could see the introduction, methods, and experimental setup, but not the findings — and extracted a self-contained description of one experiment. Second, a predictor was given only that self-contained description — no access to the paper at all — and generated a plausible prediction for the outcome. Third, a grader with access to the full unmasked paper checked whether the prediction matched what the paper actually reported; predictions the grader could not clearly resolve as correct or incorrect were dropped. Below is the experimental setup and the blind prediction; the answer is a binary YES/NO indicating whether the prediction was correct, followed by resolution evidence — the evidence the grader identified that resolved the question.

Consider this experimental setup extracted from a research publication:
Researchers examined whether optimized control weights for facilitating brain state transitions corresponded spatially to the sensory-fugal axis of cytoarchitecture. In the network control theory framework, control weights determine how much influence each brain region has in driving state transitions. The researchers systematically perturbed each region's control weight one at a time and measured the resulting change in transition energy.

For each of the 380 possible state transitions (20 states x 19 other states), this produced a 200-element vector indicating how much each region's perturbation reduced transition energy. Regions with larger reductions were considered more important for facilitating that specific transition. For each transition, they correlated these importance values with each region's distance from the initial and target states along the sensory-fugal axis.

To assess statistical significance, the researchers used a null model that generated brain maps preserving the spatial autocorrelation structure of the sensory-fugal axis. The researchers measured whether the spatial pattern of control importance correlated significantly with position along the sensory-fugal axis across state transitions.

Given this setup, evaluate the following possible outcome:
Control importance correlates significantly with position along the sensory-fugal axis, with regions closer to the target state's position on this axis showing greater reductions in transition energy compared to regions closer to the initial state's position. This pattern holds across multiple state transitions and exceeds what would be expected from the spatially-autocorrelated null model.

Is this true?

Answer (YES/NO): NO